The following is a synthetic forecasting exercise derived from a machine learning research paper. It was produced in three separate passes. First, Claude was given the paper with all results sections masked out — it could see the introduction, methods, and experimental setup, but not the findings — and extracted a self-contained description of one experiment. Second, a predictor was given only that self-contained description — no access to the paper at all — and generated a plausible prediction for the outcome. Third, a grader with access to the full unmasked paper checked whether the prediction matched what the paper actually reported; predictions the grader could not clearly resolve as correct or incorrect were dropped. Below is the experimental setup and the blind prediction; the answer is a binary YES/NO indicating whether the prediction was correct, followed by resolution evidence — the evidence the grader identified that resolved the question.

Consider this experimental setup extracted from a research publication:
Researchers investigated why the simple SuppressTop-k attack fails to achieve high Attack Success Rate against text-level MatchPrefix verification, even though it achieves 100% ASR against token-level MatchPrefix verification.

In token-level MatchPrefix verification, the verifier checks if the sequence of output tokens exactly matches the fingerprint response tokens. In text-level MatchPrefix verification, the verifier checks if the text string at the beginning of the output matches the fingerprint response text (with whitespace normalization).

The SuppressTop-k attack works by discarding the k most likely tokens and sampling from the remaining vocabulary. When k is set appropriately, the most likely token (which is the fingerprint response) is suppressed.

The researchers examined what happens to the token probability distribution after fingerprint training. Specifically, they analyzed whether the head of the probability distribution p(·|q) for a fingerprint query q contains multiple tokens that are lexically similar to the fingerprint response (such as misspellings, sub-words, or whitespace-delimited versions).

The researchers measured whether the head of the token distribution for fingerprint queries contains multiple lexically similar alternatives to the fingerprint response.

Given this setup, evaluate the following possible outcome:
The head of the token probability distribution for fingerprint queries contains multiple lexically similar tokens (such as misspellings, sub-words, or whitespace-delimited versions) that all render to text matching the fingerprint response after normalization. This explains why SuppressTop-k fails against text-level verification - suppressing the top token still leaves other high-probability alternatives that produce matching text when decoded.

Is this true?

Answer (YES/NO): YES